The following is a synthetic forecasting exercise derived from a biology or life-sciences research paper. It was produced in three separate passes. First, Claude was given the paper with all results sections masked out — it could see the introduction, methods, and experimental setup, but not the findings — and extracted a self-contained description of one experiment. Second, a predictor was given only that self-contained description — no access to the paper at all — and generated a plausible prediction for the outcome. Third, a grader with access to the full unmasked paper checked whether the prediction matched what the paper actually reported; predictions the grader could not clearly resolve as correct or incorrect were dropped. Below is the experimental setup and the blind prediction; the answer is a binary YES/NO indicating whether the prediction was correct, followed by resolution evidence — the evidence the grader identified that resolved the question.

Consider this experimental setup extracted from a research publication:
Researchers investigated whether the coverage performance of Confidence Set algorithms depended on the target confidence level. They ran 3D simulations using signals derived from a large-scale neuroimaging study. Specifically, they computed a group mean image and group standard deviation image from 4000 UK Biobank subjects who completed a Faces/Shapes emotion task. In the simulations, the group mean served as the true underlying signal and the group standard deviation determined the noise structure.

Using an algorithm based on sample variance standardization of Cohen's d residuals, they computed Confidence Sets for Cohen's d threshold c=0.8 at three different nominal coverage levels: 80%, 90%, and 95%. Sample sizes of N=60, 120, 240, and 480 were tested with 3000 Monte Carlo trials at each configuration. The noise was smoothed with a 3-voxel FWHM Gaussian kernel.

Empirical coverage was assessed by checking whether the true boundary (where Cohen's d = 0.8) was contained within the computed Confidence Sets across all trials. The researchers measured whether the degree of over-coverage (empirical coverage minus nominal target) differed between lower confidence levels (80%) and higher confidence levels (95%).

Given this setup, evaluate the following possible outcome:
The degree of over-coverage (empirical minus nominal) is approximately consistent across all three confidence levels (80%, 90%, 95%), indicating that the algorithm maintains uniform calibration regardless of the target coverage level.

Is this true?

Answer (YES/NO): NO